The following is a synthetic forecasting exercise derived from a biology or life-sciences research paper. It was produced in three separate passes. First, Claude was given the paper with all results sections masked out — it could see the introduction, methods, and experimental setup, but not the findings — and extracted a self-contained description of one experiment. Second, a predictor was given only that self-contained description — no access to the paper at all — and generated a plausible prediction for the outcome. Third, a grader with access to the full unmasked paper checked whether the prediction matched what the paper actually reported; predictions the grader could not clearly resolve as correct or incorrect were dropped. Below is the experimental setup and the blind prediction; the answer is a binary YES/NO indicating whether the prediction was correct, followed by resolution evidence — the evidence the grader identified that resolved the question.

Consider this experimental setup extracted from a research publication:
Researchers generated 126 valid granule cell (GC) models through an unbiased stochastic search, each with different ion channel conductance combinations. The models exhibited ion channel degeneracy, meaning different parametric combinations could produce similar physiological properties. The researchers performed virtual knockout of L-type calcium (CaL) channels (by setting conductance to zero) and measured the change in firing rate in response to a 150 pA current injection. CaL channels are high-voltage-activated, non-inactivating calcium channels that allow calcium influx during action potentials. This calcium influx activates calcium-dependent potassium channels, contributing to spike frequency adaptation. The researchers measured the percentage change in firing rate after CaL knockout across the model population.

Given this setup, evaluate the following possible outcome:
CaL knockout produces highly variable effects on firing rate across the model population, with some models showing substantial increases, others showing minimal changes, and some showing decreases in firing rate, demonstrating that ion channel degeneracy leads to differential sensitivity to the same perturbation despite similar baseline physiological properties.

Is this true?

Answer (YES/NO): NO